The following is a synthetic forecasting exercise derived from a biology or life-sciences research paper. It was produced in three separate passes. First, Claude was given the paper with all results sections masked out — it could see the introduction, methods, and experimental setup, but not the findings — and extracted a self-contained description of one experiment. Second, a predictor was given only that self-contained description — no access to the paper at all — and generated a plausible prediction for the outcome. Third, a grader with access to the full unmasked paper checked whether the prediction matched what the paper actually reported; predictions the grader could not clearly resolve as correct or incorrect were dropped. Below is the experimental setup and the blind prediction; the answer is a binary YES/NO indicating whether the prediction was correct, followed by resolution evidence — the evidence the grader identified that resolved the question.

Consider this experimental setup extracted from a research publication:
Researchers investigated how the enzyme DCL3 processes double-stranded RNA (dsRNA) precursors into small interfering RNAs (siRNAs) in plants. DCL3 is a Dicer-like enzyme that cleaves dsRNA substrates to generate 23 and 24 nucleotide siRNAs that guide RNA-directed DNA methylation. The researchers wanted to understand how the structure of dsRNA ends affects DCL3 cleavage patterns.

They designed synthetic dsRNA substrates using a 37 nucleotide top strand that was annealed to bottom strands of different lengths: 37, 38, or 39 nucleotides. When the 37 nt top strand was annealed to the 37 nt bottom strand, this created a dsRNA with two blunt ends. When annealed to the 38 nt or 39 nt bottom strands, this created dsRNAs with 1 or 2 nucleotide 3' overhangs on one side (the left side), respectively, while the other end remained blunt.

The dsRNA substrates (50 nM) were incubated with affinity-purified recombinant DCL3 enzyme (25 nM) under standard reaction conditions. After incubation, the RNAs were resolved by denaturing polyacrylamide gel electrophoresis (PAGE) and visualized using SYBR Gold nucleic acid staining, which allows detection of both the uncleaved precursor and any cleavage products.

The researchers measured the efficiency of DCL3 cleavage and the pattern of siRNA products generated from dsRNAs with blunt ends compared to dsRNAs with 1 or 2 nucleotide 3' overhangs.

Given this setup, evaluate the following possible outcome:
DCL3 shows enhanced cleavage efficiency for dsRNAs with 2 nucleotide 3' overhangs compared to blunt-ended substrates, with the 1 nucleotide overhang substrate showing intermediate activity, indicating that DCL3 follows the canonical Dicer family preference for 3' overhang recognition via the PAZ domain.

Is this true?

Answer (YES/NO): NO